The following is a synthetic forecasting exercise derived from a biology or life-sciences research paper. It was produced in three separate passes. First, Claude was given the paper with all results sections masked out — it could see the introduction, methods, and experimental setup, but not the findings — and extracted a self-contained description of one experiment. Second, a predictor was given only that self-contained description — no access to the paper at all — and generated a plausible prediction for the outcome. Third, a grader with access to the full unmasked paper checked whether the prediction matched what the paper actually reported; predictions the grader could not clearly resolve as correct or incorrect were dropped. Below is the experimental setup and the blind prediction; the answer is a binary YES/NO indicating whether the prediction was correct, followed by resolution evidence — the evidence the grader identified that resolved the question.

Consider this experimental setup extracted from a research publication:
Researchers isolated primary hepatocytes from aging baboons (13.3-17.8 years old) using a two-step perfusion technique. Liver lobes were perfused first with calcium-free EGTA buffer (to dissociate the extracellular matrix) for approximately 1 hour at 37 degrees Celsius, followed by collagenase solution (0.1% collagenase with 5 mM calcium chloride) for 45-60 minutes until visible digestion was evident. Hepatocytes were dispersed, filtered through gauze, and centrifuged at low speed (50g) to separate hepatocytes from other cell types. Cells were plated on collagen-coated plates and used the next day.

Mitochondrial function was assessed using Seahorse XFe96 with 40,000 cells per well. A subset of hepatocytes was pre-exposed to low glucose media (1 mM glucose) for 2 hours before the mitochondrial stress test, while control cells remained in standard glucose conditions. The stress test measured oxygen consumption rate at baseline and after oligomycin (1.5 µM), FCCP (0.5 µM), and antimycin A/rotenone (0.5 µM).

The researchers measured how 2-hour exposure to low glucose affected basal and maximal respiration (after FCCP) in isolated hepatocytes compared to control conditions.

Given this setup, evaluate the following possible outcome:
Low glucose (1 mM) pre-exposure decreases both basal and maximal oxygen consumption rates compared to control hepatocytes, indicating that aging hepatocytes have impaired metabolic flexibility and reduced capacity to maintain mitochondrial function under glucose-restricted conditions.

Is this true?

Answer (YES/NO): NO